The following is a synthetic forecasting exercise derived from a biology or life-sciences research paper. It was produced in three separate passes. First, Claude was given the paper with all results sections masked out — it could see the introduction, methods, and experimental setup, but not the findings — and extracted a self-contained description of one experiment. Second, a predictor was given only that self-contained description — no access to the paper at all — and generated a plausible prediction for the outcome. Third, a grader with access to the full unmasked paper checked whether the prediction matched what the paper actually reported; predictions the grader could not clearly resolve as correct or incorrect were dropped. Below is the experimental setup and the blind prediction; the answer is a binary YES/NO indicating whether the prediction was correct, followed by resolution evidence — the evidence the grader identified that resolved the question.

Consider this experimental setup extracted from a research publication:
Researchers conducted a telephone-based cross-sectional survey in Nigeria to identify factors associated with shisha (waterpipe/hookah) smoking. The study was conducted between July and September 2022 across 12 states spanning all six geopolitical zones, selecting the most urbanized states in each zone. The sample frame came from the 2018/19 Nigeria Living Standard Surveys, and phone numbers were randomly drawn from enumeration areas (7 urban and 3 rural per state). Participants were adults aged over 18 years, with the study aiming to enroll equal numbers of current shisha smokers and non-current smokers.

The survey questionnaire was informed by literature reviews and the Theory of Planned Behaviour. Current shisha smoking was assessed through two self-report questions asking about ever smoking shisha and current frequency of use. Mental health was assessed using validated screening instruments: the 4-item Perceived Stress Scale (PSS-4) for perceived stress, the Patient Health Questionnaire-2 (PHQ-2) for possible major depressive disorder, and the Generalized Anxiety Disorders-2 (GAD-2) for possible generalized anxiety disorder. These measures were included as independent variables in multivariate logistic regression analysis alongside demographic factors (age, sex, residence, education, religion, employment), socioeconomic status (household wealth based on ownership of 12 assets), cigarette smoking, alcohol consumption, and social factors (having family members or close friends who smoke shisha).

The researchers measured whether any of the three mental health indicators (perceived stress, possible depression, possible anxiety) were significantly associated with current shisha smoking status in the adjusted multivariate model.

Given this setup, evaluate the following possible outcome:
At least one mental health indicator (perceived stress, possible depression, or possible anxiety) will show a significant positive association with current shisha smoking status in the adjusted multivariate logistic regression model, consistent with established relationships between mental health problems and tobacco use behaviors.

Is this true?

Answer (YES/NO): NO